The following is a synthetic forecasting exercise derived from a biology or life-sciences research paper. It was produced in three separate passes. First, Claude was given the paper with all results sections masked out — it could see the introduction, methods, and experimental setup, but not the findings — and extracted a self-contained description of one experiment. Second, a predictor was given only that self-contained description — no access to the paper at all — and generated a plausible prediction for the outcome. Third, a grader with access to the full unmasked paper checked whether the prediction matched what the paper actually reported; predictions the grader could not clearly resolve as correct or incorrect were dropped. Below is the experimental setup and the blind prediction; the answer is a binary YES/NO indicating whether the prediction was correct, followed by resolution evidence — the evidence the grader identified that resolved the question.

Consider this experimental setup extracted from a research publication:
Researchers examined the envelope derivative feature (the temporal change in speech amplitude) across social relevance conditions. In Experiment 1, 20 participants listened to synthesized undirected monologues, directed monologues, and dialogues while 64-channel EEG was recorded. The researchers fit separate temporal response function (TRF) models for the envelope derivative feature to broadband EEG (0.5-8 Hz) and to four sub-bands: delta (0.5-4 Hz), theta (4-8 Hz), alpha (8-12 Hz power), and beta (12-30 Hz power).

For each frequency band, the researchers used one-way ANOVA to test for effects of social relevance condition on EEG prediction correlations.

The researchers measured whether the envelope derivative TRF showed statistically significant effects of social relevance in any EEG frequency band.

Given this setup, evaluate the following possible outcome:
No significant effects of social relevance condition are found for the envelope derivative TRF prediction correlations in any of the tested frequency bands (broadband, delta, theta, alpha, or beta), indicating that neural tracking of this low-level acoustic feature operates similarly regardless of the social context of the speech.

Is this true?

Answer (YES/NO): YES